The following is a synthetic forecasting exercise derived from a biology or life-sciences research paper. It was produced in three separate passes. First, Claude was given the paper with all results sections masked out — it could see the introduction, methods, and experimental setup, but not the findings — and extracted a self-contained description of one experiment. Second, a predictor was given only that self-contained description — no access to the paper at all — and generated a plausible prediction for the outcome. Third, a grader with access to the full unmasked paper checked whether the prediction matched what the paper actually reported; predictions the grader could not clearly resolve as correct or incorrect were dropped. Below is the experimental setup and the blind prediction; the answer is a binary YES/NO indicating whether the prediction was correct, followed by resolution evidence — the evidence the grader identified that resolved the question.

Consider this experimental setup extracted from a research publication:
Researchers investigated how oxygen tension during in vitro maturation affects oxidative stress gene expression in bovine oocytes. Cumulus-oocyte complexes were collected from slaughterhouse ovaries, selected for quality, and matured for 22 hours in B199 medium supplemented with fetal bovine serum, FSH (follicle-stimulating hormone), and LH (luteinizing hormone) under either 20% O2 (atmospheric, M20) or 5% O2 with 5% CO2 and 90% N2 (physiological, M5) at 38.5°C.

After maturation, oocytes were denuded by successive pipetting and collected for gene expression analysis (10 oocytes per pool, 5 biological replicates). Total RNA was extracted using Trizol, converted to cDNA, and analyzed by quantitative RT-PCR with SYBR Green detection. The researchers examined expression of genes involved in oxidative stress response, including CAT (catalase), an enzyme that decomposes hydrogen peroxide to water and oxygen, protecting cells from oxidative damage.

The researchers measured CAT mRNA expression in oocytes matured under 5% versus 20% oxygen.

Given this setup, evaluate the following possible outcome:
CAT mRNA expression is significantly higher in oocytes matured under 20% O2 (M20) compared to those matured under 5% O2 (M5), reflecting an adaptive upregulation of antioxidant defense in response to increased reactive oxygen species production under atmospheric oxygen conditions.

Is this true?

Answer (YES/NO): NO